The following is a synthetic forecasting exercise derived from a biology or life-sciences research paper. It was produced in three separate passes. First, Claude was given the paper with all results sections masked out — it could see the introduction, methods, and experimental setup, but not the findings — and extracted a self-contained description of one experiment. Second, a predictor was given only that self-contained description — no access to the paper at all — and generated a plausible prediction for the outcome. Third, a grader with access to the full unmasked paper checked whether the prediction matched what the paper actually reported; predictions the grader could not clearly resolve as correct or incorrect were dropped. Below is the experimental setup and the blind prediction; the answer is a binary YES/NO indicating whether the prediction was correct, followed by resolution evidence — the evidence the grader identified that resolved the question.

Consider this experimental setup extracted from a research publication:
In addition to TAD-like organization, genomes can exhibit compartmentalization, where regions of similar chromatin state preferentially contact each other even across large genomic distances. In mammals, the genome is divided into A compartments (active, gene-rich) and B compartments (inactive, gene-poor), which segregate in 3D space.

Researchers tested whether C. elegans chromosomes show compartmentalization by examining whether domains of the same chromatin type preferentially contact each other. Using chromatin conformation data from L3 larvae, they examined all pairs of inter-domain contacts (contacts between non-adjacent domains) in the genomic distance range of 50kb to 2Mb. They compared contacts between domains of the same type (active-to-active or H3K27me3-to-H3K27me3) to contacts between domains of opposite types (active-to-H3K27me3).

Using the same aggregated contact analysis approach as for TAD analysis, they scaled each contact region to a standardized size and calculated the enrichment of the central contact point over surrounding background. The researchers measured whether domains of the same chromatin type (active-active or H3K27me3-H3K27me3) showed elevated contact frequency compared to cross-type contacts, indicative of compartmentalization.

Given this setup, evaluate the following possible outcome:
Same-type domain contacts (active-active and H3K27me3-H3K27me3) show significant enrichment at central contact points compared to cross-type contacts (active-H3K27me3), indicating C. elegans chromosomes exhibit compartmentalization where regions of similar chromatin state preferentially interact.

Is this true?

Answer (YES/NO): YES